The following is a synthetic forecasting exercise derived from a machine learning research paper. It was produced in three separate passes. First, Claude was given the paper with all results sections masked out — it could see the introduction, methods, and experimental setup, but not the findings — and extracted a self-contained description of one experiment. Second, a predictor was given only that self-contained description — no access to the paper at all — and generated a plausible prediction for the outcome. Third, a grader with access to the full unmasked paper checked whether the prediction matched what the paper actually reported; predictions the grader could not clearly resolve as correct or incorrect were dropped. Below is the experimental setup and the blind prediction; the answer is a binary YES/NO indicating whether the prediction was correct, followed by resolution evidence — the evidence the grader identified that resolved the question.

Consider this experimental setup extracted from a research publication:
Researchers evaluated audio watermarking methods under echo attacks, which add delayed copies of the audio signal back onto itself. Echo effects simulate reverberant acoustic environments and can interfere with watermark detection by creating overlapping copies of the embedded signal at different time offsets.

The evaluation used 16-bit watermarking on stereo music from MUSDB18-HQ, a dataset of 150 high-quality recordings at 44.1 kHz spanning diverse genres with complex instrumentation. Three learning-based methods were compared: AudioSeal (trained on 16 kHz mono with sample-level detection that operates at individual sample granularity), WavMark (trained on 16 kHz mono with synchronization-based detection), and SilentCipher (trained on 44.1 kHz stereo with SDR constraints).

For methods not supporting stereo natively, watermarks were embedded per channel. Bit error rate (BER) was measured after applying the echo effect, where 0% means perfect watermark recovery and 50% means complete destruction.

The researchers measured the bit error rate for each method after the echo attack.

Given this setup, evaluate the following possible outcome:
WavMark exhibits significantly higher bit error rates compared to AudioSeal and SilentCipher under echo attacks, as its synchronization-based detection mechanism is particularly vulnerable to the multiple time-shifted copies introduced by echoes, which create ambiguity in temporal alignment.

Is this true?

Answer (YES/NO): NO